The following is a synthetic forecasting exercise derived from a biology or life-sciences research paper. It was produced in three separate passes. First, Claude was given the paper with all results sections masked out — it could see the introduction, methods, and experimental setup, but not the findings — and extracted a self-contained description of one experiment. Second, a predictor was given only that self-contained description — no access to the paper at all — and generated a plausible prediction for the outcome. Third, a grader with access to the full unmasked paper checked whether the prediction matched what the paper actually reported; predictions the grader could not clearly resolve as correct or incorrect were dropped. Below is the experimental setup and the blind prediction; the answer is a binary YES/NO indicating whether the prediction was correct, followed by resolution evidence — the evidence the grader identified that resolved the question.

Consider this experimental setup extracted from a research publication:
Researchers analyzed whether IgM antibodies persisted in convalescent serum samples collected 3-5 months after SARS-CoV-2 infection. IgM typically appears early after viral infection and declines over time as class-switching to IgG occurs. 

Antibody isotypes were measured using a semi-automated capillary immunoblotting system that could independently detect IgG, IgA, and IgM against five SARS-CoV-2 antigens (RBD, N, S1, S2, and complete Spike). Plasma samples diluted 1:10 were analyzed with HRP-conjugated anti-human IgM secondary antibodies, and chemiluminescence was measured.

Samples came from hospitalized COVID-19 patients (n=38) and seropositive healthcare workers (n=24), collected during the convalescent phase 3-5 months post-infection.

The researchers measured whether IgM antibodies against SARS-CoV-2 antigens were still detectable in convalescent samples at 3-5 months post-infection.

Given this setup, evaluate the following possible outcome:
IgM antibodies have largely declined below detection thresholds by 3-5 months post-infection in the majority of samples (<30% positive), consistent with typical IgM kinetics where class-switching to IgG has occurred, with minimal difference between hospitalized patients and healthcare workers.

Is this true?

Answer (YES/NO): YES